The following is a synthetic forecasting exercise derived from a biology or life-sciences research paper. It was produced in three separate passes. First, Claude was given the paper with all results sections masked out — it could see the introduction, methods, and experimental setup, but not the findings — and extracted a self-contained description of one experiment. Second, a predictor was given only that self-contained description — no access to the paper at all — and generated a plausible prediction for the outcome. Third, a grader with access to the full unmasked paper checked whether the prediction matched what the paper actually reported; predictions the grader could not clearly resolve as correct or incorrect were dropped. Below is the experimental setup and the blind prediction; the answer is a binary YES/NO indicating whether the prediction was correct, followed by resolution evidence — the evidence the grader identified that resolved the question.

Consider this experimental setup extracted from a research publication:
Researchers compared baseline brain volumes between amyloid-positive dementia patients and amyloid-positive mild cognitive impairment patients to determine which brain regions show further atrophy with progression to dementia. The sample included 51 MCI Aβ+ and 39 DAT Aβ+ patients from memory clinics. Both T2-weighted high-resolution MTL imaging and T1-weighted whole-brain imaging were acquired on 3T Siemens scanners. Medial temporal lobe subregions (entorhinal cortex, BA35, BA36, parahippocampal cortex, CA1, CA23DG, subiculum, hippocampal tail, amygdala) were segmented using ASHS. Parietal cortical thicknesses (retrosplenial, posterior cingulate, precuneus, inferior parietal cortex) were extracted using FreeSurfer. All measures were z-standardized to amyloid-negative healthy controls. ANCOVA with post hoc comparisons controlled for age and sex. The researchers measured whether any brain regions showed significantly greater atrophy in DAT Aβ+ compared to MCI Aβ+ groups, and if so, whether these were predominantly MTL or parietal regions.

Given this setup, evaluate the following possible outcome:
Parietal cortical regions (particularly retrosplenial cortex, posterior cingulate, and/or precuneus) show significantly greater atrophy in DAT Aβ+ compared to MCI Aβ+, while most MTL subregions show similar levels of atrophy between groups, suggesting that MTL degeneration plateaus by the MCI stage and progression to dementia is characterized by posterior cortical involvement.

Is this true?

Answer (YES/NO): NO